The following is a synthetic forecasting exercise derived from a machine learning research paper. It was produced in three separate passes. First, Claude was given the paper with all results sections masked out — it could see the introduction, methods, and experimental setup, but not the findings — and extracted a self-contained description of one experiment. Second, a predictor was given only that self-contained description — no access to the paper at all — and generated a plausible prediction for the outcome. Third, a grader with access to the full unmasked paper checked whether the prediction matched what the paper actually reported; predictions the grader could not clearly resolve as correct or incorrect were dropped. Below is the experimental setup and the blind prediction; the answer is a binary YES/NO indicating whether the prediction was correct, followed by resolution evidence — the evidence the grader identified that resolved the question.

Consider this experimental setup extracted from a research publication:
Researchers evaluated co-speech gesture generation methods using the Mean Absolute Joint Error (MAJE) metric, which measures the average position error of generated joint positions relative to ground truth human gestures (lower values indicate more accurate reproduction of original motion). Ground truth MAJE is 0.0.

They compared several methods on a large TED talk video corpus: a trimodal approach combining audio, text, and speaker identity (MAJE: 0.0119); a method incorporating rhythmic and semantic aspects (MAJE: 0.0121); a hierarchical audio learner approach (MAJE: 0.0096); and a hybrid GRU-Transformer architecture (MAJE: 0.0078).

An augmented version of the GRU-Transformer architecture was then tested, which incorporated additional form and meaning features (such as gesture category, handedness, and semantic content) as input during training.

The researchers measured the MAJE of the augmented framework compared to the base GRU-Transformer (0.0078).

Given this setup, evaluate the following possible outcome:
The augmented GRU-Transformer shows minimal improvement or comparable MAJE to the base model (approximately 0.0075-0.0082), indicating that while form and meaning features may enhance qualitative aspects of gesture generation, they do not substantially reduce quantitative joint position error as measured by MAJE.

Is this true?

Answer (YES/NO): YES